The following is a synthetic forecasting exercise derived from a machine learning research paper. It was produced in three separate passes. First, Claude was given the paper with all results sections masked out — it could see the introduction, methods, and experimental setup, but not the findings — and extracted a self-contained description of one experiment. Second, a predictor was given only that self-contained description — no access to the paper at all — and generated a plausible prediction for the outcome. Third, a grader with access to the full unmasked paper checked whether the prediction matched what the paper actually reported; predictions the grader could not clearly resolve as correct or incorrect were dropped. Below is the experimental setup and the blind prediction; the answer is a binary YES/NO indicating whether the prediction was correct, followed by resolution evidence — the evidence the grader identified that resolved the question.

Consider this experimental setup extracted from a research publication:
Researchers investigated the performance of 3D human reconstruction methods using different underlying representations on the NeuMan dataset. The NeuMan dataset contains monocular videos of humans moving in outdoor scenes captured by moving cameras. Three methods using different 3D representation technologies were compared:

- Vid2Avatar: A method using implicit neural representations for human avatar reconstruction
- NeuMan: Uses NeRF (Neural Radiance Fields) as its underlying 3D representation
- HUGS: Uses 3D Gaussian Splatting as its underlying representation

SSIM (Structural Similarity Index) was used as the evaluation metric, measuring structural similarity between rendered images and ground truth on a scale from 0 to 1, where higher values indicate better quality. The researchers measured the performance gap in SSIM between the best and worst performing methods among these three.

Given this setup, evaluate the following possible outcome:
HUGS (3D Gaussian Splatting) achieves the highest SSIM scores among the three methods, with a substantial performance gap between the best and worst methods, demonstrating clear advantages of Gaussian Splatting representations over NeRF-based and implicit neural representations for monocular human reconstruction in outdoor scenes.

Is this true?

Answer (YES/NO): YES